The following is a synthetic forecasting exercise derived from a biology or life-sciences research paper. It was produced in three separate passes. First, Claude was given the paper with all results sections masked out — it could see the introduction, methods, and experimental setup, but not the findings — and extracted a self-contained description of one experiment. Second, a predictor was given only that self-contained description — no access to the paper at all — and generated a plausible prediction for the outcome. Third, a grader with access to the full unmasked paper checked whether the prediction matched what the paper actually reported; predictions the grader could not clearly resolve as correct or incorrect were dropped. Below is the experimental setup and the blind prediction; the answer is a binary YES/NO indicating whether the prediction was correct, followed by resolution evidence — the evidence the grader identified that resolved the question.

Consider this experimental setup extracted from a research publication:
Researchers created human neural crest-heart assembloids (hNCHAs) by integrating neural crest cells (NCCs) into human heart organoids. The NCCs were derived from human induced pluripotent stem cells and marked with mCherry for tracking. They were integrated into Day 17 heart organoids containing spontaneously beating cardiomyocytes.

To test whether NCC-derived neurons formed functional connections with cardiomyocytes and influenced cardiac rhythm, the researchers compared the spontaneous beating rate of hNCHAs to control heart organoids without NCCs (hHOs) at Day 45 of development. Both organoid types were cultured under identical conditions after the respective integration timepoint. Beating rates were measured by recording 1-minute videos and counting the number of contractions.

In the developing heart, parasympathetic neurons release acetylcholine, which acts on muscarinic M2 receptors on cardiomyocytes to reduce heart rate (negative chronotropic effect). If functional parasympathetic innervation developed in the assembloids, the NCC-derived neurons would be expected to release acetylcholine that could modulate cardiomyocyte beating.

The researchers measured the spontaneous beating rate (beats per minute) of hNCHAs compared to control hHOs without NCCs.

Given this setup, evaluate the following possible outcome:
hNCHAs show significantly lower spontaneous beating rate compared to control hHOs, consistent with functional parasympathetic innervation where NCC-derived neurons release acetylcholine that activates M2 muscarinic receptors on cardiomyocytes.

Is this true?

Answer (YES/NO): YES